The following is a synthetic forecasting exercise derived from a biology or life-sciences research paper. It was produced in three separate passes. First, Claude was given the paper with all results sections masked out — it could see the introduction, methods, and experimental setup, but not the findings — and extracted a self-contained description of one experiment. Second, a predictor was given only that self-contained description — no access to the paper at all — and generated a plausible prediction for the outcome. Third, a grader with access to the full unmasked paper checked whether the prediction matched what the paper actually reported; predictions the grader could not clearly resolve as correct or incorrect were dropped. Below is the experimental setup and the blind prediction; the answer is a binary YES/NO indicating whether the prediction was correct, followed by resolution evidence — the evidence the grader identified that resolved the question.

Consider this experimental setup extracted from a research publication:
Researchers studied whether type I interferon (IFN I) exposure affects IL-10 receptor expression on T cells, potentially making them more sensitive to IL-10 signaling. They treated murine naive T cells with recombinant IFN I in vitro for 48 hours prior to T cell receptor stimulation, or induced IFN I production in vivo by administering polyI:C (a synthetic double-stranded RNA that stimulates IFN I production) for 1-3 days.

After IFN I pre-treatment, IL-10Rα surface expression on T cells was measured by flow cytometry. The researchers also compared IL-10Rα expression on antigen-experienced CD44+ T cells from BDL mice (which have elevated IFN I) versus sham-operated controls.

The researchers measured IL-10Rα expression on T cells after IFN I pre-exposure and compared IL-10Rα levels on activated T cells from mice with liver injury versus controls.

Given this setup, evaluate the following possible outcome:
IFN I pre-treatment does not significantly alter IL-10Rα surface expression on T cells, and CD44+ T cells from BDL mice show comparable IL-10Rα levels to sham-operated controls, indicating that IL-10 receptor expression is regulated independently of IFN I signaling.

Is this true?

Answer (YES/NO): NO